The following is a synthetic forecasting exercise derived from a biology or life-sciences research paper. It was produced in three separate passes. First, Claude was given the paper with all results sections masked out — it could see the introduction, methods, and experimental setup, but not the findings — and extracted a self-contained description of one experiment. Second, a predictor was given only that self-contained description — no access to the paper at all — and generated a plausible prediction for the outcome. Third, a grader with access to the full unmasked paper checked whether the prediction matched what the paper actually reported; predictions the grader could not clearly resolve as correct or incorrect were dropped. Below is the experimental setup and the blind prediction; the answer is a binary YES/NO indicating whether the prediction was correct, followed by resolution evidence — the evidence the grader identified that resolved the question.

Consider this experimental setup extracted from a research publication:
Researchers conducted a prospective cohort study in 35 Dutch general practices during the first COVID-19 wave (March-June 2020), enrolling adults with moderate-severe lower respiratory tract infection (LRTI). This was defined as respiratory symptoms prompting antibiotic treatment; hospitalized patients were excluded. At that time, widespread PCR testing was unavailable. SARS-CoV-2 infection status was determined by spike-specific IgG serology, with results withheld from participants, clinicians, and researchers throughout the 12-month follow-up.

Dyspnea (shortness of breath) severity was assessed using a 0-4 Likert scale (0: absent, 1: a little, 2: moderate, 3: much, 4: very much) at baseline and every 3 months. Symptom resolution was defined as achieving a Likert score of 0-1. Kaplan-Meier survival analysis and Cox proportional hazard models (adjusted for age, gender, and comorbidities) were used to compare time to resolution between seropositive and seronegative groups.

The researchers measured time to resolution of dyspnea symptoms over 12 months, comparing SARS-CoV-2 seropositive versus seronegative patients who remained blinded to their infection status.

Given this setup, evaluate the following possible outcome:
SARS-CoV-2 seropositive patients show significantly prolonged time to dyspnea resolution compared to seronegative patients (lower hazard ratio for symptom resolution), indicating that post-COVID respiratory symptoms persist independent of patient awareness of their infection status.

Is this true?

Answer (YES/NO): NO